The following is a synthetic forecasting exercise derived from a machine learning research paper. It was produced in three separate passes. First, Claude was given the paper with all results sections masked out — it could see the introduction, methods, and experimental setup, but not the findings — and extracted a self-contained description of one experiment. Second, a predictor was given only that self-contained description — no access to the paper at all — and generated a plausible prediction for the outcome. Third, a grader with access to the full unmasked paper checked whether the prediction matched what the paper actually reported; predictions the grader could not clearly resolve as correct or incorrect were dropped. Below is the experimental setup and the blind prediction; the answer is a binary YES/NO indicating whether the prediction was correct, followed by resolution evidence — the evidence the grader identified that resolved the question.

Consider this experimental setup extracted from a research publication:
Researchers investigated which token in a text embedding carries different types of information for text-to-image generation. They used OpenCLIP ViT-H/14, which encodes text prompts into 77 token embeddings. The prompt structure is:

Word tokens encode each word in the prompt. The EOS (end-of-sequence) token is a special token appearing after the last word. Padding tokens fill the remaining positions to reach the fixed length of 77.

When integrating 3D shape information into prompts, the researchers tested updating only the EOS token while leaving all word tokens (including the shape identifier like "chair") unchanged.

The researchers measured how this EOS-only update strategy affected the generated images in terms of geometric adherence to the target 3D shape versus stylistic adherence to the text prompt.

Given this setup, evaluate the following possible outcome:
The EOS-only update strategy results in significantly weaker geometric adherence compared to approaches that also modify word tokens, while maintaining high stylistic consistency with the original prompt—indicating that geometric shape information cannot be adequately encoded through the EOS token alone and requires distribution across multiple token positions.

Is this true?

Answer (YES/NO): YES